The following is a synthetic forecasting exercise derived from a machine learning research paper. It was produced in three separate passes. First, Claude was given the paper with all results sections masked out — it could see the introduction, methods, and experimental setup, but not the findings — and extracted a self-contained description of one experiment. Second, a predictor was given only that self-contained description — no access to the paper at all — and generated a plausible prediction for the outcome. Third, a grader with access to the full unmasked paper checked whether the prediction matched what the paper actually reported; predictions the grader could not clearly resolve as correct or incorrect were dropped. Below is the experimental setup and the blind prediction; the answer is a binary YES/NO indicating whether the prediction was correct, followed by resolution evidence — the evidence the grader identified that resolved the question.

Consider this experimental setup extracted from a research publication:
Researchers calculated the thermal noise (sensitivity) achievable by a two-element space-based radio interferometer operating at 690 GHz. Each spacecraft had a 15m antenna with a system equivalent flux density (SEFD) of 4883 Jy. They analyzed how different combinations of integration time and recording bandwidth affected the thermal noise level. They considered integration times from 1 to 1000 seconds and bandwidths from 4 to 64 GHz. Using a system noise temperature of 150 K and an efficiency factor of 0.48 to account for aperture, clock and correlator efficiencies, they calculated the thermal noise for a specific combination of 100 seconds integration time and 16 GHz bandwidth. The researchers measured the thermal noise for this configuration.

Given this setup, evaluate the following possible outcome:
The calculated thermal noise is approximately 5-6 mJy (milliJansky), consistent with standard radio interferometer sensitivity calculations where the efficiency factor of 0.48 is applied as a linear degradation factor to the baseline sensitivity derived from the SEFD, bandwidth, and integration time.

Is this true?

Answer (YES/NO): NO